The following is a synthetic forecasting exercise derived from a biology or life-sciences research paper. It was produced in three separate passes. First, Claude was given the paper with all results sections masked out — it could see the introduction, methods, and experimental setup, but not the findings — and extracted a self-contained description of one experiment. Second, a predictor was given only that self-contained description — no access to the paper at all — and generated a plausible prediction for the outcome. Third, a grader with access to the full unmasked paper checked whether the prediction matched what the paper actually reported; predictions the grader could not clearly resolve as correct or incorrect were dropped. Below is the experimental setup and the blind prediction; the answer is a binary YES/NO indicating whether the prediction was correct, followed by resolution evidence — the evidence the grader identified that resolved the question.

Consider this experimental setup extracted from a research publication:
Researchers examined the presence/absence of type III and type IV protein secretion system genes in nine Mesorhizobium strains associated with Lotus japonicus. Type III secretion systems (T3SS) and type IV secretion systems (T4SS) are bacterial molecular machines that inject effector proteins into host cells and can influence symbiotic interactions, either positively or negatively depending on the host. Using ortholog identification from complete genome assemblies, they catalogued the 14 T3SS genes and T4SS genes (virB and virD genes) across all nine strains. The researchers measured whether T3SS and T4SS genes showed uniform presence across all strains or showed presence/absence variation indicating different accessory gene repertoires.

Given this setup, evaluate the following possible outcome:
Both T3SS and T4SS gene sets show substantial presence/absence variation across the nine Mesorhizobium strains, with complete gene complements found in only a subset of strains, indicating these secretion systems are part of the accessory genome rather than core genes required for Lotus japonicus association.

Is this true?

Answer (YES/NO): NO